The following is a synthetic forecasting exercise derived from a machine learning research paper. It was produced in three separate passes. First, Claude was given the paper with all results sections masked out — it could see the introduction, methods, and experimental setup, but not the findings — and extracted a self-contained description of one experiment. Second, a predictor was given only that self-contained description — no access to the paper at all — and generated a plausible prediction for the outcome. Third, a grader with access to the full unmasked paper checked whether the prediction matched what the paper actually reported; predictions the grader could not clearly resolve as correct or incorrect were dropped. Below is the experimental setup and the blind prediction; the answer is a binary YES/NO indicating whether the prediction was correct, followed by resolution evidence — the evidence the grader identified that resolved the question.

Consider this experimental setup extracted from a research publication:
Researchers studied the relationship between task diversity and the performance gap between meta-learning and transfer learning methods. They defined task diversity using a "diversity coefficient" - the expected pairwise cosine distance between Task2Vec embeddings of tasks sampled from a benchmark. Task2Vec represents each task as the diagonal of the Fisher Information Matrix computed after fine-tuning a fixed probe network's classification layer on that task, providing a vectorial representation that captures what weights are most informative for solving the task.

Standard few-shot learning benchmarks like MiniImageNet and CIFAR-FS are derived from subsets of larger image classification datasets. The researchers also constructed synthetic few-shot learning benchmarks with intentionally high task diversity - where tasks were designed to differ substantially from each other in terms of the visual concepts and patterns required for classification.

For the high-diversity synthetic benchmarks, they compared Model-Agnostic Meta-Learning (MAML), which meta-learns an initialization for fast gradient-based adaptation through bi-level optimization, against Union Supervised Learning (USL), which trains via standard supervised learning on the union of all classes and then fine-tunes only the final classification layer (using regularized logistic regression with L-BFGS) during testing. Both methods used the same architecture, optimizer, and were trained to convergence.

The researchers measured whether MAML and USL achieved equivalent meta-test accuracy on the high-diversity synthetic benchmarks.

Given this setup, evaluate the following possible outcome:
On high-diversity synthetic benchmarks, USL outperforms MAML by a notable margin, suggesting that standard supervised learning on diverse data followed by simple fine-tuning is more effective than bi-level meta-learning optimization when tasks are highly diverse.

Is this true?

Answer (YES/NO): YES